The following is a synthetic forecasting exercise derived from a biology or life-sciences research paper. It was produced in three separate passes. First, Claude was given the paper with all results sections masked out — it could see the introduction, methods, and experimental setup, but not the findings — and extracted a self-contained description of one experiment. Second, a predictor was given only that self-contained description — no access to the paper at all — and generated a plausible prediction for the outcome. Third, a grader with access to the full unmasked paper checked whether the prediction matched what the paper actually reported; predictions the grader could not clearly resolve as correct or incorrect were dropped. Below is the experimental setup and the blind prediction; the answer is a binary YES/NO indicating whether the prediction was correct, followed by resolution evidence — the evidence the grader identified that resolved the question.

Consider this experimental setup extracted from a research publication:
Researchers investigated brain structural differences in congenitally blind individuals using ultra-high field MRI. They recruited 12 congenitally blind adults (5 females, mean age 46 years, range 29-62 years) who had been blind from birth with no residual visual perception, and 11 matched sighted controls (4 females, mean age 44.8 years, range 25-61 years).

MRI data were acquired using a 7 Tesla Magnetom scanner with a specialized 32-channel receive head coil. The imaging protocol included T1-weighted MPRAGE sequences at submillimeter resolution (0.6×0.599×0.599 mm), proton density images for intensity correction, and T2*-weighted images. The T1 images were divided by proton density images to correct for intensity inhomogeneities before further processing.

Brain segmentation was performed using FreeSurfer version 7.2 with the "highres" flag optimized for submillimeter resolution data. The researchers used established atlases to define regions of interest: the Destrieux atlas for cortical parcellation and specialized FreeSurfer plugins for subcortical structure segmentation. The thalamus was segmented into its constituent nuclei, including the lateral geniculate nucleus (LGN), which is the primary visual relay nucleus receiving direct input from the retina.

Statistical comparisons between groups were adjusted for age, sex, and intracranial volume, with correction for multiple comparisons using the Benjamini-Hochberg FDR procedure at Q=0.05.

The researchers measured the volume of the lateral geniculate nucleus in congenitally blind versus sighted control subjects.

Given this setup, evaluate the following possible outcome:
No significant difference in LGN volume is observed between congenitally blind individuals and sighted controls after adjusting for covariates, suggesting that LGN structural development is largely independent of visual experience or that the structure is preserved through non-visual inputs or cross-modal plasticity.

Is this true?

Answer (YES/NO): NO